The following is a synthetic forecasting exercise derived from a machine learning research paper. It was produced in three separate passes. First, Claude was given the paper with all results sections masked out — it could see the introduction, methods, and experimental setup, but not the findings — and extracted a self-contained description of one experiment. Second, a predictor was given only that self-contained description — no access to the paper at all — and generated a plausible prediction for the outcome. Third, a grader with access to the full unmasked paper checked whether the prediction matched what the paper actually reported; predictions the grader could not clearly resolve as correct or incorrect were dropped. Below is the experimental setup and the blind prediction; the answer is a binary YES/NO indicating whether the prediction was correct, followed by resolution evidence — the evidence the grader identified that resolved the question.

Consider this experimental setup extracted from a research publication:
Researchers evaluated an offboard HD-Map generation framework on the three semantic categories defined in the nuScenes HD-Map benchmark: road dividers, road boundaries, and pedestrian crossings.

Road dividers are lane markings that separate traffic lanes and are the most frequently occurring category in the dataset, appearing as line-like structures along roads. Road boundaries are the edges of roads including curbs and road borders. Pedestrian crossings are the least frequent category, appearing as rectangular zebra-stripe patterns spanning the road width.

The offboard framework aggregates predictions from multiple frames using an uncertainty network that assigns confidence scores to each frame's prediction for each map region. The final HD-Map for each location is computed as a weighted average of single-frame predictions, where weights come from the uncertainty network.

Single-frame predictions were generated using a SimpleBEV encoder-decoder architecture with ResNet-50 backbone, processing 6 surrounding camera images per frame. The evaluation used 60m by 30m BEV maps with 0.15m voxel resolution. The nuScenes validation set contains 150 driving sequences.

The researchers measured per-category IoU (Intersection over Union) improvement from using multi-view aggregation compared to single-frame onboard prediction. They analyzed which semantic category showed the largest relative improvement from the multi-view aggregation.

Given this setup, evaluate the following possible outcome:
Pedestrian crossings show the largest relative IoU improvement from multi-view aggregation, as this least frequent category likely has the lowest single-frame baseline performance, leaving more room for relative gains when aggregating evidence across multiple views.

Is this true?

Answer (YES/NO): YES